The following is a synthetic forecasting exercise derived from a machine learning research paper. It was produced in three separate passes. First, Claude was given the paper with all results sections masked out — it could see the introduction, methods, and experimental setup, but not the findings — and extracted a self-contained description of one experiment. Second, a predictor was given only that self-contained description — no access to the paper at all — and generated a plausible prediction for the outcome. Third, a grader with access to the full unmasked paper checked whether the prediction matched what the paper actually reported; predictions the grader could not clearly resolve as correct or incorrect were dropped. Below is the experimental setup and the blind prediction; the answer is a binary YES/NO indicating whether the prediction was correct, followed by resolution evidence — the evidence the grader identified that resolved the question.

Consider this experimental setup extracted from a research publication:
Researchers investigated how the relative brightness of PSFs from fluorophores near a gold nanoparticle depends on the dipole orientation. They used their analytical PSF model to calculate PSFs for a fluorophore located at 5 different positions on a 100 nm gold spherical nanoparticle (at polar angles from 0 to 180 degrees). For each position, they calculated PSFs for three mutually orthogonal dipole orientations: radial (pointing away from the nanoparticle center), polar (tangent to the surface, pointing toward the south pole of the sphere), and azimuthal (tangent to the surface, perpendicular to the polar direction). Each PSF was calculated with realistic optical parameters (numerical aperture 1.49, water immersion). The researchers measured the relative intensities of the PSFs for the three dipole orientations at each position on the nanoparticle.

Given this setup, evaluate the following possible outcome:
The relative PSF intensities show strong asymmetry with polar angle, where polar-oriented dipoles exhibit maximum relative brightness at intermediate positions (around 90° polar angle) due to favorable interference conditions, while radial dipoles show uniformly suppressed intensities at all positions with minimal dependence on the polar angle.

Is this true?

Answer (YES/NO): NO